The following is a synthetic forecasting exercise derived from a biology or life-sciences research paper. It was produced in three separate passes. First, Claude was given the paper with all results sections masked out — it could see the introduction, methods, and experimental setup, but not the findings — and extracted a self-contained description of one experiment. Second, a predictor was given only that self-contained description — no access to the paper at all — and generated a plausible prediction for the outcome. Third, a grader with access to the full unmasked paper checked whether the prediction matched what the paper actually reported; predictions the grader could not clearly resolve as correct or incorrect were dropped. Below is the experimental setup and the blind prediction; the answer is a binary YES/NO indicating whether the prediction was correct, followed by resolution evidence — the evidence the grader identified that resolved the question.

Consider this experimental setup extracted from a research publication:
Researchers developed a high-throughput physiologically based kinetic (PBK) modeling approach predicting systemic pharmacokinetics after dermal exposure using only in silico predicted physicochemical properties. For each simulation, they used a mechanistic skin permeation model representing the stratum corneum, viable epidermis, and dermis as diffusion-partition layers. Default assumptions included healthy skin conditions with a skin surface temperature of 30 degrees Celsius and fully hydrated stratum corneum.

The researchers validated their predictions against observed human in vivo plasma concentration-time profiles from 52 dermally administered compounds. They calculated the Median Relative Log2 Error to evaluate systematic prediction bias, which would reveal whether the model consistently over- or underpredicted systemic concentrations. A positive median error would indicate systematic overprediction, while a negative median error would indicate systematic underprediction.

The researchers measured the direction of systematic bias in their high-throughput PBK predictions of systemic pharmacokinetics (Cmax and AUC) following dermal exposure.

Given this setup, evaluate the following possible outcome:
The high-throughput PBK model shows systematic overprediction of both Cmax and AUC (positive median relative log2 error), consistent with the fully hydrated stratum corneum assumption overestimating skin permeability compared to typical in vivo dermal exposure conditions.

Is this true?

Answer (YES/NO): NO